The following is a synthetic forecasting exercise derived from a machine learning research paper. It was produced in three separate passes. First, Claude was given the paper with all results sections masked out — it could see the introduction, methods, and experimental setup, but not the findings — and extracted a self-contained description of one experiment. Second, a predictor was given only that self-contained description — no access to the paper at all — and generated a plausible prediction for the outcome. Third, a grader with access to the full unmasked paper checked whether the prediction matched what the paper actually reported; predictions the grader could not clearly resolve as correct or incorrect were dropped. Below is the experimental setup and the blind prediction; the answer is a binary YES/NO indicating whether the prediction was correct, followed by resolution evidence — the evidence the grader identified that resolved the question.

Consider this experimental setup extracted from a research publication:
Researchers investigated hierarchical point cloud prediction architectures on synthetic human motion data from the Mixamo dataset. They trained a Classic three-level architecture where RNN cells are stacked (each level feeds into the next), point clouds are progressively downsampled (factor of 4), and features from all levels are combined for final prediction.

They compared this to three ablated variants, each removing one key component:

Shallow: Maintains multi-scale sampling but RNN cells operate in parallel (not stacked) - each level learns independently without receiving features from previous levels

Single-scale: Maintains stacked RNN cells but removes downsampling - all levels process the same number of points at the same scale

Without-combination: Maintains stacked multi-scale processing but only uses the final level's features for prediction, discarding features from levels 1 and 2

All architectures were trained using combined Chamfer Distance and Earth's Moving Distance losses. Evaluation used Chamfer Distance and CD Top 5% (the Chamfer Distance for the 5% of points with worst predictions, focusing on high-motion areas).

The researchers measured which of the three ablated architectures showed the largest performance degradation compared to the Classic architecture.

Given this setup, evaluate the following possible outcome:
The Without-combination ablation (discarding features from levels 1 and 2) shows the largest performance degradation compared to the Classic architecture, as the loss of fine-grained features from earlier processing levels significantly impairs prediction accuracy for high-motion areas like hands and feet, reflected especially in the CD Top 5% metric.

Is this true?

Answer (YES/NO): NO